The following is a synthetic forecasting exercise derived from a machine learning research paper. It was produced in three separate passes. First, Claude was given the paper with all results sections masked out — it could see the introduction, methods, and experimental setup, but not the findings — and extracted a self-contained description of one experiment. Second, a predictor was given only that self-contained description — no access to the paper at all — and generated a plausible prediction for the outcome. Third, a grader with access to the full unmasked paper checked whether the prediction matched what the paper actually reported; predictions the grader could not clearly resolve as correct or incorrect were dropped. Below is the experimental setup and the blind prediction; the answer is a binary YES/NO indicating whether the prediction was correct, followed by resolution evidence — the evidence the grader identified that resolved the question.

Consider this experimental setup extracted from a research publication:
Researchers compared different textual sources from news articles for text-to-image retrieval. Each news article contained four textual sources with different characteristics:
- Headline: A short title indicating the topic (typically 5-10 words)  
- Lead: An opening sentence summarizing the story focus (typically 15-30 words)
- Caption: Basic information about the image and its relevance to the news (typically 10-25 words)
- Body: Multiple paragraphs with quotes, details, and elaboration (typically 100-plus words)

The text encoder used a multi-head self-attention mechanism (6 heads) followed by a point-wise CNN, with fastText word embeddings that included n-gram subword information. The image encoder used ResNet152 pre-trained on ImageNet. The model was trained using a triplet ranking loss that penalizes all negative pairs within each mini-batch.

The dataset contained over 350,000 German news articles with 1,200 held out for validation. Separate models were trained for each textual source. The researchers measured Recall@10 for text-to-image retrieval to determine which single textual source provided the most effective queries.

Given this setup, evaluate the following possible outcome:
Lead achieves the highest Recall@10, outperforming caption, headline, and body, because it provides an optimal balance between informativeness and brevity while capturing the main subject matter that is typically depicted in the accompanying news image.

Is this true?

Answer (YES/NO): NO